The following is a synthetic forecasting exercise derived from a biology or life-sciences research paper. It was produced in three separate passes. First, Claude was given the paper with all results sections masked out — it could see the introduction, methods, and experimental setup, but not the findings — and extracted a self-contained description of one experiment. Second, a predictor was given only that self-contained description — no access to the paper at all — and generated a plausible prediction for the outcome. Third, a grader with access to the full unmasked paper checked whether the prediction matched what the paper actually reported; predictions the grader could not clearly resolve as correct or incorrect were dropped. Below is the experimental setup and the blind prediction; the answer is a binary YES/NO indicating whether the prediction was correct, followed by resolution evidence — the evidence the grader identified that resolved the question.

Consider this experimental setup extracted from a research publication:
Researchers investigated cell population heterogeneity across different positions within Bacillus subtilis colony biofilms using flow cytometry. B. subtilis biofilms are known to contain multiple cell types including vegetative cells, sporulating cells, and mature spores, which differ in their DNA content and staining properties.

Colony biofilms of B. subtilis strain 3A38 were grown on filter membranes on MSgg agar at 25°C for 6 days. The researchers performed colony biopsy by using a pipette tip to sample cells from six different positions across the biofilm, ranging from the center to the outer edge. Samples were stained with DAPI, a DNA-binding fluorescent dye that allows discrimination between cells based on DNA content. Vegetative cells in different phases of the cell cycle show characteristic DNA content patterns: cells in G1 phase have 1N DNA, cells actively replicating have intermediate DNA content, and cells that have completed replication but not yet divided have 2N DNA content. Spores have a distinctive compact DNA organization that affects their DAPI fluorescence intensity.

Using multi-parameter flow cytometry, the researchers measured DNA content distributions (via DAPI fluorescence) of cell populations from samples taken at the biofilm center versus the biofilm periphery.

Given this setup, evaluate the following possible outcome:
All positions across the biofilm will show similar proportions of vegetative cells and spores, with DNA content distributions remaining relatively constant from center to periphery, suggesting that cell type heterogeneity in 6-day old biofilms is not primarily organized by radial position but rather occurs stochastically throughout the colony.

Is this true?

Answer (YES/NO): NO